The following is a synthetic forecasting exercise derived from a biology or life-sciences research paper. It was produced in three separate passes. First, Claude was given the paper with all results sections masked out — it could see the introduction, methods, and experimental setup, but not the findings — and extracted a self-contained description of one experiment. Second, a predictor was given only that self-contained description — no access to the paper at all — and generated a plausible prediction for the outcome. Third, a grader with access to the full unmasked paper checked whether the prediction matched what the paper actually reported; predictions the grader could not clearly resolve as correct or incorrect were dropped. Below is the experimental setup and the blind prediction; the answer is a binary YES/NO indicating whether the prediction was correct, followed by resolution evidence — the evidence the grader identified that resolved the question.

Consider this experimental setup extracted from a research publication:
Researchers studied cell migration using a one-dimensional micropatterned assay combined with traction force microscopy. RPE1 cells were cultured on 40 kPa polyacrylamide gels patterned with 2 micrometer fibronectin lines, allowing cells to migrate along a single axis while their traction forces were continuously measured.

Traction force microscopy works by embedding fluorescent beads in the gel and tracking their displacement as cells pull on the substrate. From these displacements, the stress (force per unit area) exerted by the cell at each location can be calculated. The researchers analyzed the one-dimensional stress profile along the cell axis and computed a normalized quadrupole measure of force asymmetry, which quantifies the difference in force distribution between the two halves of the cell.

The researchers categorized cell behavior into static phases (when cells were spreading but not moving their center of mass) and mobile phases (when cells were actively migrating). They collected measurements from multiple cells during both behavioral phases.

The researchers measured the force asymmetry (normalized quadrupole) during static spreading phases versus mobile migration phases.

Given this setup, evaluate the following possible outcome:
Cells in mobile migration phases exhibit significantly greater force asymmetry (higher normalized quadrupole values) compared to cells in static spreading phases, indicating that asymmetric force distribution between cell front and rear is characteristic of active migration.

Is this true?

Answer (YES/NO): YES